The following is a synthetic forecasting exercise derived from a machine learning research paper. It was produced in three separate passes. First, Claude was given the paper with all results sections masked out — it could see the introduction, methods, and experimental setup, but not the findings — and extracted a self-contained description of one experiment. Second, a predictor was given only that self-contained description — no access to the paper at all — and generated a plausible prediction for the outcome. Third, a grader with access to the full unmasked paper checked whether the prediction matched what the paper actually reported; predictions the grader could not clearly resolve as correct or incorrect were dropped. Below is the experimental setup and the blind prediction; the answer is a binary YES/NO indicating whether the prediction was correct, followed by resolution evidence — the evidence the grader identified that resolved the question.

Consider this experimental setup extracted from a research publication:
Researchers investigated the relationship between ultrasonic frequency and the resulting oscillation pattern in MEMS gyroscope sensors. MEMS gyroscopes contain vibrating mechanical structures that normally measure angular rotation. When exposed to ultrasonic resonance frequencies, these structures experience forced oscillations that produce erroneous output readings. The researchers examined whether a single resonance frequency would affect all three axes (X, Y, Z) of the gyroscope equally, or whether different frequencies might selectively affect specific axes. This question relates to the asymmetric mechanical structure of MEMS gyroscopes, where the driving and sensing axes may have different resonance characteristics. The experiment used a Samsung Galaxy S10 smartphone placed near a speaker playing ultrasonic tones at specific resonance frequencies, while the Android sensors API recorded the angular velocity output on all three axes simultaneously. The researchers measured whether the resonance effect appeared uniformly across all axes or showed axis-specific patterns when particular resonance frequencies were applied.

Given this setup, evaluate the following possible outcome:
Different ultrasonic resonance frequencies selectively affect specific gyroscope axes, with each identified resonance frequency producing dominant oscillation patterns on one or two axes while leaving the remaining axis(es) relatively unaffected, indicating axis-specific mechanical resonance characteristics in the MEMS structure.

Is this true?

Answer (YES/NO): YES